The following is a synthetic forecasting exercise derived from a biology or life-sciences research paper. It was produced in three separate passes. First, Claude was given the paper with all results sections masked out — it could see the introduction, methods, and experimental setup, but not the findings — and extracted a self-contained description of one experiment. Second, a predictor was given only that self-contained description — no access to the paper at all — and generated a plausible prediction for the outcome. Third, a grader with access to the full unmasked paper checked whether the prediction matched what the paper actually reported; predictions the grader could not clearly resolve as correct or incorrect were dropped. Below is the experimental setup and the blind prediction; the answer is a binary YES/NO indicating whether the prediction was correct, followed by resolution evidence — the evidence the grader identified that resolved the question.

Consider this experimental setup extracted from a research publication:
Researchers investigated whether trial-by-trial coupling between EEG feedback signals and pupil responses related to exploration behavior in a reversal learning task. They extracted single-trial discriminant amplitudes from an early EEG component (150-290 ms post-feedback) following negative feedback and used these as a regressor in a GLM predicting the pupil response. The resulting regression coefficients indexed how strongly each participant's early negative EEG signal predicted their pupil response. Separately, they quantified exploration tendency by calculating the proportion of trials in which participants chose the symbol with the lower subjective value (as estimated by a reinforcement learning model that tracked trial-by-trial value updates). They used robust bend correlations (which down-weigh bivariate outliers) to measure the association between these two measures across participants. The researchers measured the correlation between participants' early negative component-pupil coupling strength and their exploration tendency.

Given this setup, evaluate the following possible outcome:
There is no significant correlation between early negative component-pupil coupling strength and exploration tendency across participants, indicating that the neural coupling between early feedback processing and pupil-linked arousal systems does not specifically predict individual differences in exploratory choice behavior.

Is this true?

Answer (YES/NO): NO